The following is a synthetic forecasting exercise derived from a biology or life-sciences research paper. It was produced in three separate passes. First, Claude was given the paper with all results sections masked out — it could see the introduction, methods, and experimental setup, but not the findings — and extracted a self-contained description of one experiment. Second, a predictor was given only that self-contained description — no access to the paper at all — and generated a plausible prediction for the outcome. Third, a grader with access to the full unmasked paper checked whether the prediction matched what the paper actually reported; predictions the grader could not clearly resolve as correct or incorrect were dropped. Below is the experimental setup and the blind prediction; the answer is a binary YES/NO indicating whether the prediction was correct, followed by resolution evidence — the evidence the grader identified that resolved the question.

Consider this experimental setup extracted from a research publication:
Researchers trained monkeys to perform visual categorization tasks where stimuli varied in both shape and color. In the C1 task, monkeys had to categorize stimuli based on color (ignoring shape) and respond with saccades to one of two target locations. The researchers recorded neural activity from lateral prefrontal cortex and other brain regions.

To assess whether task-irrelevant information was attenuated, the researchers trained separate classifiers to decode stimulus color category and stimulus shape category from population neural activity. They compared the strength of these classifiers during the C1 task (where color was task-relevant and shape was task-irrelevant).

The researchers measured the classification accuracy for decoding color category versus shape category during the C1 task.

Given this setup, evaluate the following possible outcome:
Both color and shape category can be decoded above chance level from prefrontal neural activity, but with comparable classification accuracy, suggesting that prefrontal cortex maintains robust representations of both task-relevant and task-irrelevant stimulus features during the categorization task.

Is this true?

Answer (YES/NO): NO